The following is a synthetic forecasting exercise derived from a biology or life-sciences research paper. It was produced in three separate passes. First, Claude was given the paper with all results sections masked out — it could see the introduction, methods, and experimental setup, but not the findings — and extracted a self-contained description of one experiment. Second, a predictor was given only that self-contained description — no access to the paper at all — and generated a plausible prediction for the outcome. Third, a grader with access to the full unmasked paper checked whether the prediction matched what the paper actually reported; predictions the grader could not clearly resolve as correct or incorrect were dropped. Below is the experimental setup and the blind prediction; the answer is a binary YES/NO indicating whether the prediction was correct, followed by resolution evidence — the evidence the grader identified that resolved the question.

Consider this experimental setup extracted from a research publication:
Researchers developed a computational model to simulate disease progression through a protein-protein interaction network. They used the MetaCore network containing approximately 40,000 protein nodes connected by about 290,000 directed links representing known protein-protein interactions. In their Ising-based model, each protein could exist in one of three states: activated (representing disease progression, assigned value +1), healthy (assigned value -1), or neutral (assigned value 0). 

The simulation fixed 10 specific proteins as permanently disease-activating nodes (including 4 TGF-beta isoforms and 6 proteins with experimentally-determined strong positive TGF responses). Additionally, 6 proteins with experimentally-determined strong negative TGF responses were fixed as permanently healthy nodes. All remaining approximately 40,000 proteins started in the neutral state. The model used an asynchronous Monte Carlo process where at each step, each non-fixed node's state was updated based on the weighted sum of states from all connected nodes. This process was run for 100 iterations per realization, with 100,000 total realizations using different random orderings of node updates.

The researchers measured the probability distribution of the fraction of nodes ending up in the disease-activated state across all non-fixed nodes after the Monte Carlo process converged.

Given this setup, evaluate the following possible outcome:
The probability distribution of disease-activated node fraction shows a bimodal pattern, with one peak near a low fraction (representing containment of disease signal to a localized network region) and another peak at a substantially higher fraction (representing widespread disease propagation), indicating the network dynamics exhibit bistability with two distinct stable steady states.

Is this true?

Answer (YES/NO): NO